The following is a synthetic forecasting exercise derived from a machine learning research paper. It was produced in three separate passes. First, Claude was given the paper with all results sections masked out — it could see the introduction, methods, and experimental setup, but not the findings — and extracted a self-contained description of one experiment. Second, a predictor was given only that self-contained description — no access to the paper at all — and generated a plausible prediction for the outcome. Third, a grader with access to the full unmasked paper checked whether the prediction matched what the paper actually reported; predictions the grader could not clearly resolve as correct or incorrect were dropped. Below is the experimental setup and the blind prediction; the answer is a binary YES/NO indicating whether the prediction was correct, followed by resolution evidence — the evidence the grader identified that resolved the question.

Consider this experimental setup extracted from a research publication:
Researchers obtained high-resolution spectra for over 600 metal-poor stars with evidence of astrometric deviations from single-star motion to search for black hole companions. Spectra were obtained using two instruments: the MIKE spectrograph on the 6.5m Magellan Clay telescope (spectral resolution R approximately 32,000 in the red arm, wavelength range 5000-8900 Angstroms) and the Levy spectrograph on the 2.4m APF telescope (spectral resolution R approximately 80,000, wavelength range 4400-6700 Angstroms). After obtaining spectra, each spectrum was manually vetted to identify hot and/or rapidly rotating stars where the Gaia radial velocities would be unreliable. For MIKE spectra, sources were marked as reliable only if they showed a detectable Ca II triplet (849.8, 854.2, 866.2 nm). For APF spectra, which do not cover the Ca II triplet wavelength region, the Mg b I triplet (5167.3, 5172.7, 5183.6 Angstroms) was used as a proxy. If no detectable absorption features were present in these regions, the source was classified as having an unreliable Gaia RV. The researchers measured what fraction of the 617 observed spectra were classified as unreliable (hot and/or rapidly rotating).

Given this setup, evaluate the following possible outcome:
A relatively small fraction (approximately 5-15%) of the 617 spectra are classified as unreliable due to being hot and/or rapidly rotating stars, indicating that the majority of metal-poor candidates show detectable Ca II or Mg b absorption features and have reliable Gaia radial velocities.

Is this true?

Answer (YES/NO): NO